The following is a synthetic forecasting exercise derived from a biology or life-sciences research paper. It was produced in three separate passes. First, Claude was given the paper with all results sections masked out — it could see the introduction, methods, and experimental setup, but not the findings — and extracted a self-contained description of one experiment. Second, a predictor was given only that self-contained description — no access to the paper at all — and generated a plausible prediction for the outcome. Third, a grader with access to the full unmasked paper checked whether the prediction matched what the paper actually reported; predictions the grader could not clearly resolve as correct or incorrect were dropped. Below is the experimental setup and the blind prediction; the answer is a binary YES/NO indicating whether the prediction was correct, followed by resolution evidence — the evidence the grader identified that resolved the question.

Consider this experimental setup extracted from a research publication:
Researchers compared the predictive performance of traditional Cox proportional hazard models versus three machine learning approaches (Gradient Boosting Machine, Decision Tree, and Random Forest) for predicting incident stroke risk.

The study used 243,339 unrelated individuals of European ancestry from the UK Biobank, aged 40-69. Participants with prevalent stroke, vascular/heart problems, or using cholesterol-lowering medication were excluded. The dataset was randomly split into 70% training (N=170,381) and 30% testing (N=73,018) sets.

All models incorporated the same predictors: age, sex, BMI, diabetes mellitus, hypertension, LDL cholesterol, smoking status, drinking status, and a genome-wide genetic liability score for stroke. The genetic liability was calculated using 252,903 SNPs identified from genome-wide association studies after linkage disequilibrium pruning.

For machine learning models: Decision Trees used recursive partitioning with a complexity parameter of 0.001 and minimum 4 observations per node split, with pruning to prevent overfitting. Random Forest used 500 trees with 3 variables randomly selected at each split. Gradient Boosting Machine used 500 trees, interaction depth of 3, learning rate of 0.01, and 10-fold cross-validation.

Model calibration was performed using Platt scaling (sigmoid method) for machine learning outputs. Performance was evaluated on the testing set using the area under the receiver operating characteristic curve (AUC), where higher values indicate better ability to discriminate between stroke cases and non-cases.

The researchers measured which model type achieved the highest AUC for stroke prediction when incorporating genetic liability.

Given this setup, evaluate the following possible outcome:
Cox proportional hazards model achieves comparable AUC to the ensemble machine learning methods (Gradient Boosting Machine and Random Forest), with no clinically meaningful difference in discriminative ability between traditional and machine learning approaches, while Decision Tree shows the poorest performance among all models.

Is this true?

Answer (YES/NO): NO